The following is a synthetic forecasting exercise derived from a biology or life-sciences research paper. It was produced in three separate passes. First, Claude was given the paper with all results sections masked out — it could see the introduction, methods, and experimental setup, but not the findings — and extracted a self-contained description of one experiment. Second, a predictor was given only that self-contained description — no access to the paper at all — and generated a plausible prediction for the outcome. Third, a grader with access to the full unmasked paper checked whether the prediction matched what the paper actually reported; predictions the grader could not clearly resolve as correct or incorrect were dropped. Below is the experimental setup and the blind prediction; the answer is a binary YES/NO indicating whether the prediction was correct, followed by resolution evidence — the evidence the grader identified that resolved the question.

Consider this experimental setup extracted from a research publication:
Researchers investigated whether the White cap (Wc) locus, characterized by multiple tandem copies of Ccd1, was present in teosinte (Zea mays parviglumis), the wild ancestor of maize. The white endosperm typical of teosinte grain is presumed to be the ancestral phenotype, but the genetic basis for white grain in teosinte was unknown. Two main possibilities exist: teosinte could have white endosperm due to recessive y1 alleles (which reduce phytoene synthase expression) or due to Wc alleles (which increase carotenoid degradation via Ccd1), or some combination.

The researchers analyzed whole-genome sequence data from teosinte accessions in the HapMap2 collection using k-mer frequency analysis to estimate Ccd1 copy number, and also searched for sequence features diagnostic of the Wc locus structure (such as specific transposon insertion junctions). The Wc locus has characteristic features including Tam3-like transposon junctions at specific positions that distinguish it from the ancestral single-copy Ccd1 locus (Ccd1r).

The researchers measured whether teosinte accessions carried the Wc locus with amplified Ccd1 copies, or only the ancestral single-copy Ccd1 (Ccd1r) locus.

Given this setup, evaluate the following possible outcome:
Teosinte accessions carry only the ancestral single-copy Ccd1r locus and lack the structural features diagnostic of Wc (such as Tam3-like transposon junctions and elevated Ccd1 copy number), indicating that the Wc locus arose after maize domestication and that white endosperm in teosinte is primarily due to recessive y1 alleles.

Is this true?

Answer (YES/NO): YES